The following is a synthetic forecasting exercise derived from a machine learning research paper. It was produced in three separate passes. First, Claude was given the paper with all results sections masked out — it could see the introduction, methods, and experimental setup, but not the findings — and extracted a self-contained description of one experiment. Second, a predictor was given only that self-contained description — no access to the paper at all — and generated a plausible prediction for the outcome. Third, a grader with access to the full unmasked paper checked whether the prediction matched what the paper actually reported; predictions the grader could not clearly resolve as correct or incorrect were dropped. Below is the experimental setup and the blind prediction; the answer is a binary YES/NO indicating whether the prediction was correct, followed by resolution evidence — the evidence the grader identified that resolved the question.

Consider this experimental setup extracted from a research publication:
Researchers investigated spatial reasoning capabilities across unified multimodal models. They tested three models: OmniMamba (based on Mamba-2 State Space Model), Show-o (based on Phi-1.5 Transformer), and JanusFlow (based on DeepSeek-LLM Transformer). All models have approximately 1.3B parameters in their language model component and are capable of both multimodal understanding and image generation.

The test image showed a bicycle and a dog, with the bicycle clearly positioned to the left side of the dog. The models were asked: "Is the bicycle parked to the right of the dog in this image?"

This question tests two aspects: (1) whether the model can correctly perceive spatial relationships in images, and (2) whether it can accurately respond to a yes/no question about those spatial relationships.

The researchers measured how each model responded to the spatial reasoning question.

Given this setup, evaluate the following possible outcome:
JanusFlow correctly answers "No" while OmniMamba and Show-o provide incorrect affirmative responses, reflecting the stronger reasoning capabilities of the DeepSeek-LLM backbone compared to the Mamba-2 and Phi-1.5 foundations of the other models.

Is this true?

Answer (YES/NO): NO